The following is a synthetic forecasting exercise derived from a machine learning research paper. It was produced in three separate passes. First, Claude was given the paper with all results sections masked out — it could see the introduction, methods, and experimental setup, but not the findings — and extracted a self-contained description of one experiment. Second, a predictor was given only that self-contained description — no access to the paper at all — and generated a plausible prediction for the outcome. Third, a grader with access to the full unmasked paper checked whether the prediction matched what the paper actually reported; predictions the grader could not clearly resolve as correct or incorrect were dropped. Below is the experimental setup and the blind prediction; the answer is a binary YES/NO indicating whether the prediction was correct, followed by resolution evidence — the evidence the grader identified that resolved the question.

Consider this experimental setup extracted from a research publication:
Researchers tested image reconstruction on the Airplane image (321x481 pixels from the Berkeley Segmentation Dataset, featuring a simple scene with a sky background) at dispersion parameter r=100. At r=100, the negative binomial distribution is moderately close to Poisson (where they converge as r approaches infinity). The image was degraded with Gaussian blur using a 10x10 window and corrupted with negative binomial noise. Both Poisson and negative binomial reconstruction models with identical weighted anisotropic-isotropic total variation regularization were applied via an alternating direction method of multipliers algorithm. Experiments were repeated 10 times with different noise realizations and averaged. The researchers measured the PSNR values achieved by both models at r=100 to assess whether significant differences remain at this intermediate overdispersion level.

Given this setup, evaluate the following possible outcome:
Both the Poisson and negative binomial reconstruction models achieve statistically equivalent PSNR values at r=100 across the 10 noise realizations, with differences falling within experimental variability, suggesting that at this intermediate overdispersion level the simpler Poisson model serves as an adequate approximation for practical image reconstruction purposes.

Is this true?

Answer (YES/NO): NO